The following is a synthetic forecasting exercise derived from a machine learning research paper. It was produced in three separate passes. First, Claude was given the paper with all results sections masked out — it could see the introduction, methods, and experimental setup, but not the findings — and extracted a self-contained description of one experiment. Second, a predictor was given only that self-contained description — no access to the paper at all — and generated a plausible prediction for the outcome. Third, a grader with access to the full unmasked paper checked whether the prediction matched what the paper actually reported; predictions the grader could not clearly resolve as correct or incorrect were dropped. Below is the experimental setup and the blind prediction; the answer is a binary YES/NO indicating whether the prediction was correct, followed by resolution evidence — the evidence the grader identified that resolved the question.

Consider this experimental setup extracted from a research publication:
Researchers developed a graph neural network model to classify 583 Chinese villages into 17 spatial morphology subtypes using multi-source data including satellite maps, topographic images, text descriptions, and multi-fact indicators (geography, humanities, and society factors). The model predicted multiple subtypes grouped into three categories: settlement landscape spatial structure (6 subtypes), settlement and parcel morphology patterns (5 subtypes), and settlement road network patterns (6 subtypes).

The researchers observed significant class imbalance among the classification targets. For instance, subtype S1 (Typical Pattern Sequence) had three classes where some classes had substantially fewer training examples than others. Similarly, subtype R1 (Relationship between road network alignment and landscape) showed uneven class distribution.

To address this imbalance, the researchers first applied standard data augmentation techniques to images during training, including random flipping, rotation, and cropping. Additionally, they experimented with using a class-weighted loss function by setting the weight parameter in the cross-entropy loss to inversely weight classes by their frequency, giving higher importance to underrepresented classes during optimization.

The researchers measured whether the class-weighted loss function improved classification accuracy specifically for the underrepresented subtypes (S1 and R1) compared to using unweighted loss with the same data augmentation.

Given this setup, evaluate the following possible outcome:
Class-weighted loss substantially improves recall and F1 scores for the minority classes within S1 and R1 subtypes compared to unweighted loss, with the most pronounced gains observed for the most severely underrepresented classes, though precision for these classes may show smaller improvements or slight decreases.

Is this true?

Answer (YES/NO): NO